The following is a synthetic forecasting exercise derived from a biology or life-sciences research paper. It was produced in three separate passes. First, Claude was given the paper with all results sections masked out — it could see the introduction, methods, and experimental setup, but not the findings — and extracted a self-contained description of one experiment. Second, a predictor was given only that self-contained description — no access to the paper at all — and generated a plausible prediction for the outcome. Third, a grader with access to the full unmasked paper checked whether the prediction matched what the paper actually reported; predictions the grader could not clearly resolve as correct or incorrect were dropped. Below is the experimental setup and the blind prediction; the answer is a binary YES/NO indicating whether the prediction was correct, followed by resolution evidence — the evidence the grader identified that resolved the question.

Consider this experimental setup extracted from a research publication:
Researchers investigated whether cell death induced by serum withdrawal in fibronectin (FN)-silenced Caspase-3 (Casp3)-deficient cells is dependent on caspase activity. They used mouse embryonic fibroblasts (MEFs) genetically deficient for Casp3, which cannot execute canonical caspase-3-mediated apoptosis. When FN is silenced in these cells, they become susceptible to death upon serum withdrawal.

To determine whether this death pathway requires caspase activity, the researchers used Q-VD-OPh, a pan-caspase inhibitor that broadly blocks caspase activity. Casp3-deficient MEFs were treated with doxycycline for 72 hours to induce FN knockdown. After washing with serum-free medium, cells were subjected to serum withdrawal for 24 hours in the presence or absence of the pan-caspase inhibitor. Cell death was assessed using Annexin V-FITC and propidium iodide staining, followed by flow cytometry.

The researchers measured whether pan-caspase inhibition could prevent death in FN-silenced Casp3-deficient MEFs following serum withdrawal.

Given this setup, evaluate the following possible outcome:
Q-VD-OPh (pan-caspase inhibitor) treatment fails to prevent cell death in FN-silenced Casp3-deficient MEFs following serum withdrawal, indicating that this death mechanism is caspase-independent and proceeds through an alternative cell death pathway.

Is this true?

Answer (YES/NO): YES